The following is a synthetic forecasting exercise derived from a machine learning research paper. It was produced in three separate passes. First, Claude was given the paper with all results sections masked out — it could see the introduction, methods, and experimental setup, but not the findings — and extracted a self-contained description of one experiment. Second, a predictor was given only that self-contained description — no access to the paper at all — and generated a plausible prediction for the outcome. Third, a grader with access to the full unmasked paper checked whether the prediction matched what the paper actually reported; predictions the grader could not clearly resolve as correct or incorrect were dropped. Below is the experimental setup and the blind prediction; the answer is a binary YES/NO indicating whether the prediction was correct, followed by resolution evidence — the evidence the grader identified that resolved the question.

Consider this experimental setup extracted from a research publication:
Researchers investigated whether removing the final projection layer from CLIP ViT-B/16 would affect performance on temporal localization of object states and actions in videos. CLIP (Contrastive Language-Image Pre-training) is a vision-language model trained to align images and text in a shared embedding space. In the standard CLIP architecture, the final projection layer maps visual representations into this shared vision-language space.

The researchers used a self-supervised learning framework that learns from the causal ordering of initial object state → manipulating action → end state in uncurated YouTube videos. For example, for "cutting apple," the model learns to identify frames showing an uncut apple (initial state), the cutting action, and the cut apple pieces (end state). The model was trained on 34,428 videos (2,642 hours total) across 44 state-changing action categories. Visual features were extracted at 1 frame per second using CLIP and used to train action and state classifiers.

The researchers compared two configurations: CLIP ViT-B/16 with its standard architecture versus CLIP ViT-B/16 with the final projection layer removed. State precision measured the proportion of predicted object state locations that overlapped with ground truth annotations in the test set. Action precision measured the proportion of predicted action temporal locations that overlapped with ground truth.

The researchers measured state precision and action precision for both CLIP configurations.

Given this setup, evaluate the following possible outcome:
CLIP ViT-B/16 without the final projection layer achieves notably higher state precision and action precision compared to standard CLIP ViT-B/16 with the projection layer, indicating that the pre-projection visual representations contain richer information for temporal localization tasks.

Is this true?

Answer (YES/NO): YES